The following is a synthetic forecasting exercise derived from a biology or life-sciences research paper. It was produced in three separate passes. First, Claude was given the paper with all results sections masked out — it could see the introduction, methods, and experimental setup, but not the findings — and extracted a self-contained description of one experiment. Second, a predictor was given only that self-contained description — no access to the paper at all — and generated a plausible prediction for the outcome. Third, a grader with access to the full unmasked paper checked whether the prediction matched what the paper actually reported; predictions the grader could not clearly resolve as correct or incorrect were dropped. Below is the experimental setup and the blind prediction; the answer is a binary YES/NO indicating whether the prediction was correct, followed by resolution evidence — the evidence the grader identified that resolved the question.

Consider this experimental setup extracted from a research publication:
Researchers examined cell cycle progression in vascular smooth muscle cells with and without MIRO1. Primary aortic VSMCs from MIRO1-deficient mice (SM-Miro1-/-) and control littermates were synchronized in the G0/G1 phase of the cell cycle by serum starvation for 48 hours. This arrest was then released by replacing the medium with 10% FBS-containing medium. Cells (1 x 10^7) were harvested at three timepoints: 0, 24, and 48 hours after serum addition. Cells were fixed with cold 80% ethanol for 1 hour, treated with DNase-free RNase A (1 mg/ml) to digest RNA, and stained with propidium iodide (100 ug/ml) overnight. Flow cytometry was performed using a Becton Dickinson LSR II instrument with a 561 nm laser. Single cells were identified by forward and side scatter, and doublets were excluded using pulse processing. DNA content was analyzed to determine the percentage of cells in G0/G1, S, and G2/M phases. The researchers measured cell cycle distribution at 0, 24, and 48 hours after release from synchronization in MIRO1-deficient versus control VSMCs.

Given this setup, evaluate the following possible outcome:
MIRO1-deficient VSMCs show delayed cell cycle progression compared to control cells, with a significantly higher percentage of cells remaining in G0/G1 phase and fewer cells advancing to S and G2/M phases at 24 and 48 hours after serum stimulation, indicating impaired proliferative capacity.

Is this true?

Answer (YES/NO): NO